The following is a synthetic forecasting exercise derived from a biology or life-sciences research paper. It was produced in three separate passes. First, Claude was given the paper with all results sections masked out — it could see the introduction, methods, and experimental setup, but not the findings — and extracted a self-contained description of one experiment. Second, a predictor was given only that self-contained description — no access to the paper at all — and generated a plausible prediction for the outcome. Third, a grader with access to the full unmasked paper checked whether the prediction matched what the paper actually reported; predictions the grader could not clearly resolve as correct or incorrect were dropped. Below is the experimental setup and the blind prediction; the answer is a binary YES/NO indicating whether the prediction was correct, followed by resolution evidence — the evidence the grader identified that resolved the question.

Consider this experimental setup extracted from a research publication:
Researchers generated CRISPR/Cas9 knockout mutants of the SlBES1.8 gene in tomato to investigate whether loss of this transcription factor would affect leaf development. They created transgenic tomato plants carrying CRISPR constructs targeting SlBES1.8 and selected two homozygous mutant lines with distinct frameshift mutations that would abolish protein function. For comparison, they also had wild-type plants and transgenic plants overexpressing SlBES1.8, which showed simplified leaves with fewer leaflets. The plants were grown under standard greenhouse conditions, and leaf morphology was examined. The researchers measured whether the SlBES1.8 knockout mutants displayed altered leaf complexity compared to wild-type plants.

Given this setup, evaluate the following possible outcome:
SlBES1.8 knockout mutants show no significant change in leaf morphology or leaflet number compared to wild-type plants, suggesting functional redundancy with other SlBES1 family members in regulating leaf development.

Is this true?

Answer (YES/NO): NO